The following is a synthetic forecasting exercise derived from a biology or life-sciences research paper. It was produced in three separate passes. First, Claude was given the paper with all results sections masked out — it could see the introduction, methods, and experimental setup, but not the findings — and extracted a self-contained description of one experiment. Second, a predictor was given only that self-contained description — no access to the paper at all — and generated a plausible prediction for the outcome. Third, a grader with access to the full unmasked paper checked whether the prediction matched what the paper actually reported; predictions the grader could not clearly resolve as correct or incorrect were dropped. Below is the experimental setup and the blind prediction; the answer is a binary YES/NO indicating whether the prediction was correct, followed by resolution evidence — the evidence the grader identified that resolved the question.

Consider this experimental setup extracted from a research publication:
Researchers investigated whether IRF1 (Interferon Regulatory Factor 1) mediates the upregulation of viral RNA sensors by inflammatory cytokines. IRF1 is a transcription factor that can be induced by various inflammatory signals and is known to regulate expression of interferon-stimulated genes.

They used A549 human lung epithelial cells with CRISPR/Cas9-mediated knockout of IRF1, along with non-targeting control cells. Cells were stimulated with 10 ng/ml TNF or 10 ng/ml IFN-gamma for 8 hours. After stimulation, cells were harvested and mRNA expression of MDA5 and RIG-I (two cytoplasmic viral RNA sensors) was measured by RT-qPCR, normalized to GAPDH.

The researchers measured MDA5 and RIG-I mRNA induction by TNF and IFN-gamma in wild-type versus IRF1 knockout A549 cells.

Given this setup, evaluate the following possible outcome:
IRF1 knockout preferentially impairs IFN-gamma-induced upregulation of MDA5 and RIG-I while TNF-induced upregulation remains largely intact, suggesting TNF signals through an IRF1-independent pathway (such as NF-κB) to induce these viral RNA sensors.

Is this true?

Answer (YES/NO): NO